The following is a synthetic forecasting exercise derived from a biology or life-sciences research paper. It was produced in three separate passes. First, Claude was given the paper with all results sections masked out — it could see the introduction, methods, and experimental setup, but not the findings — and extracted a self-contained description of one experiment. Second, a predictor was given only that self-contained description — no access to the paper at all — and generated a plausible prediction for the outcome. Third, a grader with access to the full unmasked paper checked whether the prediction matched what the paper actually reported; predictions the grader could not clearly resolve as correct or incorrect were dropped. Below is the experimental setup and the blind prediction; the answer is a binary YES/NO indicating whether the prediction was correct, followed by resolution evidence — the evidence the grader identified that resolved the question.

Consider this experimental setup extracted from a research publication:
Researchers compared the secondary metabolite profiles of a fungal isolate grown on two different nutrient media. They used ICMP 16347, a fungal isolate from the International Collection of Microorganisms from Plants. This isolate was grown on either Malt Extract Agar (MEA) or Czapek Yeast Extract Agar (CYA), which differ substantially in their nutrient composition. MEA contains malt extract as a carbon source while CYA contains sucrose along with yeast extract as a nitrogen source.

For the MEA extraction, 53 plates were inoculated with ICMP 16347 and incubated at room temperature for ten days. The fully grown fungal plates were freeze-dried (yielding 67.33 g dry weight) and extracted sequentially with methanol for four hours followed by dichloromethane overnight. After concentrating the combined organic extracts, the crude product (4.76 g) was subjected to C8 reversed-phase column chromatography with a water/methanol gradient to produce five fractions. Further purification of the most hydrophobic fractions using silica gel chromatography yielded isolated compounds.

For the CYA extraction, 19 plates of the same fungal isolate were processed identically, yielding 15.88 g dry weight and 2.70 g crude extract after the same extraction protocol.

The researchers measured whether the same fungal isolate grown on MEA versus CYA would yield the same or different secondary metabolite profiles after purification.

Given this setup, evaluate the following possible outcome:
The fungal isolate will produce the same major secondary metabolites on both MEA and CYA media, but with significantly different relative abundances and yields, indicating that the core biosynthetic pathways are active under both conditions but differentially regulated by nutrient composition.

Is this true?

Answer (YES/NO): NO